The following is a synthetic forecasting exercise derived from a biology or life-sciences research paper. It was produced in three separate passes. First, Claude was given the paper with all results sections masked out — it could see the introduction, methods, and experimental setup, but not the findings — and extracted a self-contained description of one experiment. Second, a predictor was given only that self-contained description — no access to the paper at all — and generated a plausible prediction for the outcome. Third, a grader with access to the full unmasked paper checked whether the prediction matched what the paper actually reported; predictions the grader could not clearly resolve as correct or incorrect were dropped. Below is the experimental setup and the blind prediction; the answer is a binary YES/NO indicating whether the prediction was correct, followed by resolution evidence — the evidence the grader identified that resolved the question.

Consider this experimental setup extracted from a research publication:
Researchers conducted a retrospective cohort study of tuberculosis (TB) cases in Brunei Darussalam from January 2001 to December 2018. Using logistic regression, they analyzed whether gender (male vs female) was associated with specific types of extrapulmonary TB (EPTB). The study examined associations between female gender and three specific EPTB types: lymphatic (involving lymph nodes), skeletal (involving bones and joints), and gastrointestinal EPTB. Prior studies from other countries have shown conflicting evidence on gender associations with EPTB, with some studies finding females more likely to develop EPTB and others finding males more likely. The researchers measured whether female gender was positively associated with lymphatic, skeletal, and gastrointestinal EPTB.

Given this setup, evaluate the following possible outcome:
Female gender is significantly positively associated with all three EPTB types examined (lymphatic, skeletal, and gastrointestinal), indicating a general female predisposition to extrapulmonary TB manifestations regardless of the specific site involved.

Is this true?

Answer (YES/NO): YES